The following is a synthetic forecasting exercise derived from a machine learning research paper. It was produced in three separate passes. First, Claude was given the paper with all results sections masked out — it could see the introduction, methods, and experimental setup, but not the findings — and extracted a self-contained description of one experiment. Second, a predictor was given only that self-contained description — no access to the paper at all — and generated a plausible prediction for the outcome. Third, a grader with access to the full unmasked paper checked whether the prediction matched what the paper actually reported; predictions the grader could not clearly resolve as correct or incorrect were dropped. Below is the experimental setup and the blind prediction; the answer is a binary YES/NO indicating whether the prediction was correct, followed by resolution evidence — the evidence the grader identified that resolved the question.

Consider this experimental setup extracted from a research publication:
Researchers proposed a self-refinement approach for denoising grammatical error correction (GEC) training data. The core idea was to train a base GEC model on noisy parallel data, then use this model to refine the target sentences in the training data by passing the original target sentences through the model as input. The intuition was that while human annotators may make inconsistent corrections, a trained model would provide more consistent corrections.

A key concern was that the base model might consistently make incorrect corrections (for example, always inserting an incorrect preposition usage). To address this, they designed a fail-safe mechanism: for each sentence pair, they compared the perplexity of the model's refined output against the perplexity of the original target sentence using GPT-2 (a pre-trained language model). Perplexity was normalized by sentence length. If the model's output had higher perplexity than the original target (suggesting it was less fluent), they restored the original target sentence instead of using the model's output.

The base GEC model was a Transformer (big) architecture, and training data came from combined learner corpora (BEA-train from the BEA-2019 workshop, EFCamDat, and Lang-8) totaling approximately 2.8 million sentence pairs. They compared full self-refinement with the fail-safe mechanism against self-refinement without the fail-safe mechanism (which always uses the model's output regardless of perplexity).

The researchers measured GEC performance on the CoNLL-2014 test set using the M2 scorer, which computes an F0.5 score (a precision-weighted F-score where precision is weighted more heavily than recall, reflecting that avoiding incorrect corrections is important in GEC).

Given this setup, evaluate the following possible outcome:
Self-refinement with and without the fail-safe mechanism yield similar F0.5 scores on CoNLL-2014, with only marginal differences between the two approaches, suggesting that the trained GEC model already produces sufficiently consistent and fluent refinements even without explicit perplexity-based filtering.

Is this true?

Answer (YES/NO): NO